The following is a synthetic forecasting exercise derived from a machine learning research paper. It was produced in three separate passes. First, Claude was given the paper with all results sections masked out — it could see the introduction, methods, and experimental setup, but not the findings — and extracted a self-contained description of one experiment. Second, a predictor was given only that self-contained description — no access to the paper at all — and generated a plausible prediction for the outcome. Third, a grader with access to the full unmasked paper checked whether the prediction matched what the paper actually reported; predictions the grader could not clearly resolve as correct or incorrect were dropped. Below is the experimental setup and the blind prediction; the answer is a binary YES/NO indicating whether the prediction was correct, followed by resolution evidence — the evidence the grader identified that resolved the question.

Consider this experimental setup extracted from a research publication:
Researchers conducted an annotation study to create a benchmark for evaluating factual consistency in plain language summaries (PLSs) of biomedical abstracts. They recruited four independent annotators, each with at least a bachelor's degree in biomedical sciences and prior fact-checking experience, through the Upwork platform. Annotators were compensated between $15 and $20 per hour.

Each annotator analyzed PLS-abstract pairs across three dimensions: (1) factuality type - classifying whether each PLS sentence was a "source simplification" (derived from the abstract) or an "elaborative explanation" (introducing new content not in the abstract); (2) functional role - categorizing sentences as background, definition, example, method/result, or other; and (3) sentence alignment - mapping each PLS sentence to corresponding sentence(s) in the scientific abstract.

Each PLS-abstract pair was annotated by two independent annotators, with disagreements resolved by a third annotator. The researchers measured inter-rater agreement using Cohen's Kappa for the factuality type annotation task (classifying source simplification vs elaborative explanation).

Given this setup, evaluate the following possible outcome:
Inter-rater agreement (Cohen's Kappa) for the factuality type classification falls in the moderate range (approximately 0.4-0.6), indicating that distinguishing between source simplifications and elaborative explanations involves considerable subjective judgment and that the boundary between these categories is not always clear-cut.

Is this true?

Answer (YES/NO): YES